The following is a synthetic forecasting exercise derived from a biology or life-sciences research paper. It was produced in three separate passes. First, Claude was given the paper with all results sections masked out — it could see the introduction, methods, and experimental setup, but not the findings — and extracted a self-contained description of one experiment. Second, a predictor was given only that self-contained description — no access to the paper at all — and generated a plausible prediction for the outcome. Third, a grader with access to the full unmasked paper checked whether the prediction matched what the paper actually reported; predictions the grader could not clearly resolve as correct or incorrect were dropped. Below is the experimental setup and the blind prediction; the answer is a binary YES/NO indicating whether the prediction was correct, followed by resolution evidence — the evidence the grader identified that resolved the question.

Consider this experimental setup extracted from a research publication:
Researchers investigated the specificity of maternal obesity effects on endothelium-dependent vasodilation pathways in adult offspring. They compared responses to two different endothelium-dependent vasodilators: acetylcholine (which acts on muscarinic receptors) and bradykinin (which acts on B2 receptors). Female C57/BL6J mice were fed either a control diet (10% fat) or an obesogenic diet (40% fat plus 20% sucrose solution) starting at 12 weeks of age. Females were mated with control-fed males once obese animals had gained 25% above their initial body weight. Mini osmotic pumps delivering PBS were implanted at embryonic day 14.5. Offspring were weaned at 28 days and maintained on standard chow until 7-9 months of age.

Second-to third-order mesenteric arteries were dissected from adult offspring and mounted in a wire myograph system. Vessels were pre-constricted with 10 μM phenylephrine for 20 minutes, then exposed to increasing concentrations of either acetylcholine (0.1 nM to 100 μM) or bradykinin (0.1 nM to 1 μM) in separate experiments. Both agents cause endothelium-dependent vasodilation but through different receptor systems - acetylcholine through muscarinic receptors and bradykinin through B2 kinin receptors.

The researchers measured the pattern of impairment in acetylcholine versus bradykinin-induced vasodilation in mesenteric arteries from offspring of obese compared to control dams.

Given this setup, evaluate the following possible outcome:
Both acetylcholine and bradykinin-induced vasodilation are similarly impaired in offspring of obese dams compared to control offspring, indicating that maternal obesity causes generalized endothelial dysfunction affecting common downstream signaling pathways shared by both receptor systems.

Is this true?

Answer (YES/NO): NO